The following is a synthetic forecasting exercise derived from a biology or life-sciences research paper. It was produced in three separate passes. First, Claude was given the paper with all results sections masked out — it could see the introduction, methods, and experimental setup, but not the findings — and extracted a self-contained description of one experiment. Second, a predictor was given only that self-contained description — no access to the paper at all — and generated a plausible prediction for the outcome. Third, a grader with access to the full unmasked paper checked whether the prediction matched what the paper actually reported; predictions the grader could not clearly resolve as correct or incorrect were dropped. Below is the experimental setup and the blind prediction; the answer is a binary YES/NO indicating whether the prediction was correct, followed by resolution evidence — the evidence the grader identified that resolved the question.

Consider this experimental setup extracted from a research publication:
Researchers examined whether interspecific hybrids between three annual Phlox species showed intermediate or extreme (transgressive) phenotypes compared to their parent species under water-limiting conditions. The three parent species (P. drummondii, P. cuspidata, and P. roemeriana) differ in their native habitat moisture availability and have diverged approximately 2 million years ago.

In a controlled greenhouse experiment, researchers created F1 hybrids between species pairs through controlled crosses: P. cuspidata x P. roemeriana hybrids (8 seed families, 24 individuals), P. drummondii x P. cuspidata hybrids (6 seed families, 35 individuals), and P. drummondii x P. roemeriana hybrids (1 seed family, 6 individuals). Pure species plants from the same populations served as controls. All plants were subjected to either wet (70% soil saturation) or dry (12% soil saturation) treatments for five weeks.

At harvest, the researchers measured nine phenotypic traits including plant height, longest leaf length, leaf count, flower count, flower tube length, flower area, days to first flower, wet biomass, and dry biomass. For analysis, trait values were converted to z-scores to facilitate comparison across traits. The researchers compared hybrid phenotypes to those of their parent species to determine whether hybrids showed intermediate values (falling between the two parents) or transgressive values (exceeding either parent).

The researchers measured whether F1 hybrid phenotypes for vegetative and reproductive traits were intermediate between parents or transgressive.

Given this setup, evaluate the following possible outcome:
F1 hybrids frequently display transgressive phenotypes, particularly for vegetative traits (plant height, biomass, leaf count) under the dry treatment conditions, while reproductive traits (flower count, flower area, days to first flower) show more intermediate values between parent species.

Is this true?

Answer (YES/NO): NO